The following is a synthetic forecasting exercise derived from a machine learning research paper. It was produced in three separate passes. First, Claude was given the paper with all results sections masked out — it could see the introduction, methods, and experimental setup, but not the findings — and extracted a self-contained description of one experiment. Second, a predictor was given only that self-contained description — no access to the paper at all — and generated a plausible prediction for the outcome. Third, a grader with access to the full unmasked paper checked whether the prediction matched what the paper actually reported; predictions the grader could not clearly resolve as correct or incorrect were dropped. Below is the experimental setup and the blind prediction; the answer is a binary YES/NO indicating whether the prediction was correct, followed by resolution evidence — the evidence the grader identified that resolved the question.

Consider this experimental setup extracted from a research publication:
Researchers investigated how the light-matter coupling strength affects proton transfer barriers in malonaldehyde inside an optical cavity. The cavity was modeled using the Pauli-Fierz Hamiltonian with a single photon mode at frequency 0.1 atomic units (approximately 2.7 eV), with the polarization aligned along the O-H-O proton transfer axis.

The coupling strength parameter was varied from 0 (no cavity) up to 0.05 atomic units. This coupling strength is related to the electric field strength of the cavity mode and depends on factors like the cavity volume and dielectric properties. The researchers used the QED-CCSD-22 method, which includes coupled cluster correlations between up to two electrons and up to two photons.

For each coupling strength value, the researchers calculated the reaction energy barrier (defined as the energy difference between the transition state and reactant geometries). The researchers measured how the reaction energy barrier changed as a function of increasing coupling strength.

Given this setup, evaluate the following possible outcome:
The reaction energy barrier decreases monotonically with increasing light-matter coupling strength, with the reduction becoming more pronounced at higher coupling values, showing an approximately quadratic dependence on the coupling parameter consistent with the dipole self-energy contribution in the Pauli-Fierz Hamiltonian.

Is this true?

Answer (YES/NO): NO